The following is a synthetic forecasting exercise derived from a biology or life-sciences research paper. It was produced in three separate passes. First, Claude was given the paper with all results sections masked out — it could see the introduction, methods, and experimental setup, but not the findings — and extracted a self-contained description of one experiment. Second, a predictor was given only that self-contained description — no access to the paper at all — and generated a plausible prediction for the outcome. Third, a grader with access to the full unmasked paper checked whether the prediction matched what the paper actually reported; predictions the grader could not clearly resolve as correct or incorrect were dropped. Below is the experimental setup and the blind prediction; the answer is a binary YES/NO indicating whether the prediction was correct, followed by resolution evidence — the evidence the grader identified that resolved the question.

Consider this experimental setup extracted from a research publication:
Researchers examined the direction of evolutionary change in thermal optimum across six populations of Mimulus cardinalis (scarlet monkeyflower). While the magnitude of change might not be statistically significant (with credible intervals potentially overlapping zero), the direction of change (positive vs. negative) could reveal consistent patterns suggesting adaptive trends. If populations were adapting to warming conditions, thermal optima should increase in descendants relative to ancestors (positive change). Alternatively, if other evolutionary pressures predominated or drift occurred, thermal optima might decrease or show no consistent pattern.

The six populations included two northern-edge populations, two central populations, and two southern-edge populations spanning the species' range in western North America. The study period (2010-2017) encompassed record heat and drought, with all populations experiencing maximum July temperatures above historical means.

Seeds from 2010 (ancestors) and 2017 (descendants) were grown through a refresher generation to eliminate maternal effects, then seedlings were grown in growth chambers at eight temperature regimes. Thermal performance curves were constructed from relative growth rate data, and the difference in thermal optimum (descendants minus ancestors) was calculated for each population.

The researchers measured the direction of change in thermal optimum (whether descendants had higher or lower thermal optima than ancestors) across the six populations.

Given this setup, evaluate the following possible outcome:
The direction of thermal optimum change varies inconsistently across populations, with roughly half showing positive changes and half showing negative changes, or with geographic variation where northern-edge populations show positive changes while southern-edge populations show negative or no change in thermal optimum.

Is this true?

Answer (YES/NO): YES